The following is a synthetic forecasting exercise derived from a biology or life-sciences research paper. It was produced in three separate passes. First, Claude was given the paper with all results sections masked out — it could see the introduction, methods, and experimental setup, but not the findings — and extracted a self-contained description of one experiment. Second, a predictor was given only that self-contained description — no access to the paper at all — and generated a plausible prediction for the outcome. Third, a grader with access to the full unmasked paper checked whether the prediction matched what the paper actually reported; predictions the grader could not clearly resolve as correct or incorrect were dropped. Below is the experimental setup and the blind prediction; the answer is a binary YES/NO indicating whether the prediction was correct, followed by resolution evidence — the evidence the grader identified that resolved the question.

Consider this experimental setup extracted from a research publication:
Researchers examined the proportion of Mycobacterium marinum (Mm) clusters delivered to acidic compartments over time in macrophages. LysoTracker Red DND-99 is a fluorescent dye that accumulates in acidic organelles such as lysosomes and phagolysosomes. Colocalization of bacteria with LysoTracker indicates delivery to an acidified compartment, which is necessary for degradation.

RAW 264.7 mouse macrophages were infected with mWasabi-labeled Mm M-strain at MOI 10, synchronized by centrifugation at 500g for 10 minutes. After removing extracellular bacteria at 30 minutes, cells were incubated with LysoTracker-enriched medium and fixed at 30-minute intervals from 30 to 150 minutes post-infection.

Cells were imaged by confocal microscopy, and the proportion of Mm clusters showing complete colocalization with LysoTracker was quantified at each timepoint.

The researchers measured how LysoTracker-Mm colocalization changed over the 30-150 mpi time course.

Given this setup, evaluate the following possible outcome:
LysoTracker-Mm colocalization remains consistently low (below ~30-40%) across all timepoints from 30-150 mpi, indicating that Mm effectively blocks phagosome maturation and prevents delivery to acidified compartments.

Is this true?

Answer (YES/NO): NO